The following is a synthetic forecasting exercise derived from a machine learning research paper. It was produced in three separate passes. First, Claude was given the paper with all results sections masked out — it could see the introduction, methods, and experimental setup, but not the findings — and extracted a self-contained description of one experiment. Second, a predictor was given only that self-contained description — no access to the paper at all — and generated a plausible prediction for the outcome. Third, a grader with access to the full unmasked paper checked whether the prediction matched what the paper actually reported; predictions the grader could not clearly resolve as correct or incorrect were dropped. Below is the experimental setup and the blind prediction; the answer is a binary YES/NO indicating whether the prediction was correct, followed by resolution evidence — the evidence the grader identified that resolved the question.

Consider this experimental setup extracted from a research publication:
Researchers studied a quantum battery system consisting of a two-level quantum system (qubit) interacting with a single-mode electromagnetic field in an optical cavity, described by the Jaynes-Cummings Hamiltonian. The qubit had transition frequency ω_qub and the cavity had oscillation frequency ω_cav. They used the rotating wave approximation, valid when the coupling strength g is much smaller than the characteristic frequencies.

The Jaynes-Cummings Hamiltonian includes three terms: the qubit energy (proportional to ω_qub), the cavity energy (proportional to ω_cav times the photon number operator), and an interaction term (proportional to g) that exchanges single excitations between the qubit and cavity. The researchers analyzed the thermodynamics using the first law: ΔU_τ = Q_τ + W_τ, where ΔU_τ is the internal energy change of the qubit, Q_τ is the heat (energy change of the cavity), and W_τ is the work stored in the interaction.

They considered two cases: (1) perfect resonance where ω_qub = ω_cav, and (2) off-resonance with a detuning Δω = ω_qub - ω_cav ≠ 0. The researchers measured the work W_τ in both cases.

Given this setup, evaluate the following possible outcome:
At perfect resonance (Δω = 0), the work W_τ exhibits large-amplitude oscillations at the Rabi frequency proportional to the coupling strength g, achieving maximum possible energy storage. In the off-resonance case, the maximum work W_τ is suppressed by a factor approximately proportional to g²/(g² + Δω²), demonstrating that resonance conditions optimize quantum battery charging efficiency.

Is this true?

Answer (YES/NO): NO